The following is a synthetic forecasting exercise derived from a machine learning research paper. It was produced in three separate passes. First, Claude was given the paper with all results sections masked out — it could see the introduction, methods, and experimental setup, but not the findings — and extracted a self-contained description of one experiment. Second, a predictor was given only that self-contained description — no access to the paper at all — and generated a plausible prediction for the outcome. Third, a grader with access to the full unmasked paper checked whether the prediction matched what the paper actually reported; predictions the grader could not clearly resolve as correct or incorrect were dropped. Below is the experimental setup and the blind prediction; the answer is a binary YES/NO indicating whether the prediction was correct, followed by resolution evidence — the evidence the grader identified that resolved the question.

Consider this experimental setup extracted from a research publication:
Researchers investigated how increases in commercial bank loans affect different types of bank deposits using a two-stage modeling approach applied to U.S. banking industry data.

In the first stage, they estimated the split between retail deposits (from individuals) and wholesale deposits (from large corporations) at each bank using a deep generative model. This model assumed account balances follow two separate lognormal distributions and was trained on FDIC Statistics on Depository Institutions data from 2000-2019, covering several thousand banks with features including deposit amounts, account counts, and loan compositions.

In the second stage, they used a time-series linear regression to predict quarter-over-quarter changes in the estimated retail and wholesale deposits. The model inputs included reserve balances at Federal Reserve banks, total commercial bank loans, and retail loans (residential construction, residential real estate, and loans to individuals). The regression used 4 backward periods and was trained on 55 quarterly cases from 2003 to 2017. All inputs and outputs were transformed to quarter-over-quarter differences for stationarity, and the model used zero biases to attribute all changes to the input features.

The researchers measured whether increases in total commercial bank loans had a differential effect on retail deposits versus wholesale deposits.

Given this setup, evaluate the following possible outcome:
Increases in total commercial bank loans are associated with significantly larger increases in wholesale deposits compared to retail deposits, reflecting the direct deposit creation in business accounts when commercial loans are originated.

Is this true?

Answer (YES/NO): NO